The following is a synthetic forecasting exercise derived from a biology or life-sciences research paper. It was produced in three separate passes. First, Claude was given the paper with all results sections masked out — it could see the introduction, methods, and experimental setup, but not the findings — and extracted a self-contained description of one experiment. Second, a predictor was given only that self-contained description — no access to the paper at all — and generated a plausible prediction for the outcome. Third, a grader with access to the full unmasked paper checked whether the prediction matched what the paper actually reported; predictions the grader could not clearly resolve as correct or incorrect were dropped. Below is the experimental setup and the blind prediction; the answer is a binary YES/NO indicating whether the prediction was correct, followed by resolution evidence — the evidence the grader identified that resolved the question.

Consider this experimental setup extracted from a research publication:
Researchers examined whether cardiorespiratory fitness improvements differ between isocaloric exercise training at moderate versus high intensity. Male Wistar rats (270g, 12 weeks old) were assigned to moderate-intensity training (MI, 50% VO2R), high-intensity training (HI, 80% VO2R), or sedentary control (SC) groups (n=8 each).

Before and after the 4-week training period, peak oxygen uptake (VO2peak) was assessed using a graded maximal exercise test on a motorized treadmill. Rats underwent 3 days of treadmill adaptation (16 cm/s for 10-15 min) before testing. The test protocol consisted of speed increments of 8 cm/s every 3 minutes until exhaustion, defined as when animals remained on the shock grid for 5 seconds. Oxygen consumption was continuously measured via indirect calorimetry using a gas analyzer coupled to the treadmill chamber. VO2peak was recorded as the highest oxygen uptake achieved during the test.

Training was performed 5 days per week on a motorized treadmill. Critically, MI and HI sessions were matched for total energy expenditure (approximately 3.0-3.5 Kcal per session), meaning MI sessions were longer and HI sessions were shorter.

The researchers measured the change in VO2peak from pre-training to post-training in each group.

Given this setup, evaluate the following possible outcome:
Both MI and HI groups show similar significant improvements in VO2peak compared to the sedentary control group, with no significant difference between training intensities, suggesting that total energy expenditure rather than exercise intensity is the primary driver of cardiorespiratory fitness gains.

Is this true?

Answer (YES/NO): NO